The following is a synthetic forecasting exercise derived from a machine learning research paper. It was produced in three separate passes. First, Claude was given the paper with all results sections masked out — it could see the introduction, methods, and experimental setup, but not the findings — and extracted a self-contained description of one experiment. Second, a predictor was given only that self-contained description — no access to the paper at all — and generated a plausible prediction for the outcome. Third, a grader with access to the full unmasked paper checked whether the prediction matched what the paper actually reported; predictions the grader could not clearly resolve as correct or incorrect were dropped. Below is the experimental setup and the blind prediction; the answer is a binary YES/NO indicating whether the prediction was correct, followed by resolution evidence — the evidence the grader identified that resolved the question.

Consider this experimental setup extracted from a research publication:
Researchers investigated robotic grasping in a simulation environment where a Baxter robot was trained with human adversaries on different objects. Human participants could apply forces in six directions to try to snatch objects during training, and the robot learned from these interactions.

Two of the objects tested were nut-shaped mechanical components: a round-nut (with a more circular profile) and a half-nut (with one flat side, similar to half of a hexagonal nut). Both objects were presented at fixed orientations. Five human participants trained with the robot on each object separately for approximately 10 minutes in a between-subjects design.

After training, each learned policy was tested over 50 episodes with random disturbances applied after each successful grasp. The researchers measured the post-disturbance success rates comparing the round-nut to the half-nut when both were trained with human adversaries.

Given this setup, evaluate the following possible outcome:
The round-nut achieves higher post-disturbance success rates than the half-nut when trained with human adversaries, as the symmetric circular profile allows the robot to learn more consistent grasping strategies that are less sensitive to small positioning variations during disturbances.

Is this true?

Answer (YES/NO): YES